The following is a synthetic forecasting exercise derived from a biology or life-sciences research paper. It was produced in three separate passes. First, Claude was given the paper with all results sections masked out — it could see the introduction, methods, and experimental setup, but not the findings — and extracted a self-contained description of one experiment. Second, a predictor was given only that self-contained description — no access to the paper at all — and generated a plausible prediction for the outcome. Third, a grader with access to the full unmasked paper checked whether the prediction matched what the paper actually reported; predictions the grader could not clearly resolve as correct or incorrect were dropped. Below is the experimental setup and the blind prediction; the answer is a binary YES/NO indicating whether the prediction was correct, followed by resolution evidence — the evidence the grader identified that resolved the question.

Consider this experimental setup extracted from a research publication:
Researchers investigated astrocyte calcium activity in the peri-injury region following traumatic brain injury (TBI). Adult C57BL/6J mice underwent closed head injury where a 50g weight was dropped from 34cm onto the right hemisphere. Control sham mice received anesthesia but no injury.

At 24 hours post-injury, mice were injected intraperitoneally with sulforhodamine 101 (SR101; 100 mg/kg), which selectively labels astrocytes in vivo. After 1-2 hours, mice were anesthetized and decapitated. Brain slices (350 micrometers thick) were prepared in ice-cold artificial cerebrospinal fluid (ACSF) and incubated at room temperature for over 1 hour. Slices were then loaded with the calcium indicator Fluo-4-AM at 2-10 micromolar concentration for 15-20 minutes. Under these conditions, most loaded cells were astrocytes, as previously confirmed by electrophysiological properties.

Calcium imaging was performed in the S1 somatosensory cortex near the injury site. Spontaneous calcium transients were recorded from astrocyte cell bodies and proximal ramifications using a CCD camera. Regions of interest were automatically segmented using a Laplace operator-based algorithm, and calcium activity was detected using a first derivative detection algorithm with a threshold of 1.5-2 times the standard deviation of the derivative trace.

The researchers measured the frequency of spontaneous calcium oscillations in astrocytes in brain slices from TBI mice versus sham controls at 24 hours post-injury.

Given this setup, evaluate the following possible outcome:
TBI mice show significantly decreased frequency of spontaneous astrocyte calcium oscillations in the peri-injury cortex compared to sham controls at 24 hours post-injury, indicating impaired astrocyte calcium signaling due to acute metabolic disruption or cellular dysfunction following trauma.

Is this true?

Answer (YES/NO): NO